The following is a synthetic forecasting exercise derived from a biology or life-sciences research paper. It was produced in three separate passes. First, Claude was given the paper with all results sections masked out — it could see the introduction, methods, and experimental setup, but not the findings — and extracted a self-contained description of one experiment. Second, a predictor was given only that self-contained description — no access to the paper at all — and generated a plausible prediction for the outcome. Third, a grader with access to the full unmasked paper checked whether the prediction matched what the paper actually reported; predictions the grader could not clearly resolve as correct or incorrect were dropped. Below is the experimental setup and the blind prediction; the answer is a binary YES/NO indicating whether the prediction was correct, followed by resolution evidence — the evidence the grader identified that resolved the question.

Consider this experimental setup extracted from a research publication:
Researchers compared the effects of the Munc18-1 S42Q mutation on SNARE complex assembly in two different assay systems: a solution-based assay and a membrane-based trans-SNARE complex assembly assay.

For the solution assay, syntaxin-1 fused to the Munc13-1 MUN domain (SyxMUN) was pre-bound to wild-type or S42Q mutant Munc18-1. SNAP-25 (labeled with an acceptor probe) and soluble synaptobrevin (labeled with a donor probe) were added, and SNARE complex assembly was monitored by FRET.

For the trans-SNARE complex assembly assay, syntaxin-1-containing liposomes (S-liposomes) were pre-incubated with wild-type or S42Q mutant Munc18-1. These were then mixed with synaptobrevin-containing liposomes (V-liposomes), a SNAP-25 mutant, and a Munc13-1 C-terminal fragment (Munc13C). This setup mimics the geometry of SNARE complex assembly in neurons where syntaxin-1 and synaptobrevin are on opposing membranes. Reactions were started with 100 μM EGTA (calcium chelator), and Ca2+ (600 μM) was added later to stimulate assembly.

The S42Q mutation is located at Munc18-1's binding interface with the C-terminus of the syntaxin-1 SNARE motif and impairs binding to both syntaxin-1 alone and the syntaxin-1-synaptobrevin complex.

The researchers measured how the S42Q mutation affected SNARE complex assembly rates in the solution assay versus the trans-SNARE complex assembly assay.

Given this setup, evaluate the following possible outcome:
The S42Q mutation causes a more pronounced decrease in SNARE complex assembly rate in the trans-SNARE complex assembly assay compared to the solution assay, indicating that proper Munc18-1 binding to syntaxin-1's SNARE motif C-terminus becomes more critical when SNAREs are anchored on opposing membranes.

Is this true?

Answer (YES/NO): NO